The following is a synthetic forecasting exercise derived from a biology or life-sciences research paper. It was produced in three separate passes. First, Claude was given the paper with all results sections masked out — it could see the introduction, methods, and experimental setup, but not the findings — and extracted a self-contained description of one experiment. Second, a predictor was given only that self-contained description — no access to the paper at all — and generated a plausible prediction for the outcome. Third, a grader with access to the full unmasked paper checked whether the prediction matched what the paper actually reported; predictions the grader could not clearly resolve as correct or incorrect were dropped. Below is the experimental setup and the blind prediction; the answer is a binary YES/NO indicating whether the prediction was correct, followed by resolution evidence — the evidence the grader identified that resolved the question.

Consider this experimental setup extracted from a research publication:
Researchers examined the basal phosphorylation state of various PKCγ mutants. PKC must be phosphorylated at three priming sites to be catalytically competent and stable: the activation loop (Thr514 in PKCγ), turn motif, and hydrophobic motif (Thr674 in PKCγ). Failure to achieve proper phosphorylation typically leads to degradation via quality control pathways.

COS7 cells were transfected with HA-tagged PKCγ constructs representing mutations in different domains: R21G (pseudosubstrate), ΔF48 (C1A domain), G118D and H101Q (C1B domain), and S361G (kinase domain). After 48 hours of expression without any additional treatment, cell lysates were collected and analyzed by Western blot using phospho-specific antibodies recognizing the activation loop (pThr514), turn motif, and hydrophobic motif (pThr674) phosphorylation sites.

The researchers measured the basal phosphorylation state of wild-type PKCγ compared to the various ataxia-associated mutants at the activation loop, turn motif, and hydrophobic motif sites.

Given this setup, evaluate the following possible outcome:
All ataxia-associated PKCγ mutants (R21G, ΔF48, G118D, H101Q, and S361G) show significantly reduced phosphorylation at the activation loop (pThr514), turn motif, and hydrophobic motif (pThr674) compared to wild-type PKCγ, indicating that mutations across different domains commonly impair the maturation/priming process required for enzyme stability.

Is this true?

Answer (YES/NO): NO